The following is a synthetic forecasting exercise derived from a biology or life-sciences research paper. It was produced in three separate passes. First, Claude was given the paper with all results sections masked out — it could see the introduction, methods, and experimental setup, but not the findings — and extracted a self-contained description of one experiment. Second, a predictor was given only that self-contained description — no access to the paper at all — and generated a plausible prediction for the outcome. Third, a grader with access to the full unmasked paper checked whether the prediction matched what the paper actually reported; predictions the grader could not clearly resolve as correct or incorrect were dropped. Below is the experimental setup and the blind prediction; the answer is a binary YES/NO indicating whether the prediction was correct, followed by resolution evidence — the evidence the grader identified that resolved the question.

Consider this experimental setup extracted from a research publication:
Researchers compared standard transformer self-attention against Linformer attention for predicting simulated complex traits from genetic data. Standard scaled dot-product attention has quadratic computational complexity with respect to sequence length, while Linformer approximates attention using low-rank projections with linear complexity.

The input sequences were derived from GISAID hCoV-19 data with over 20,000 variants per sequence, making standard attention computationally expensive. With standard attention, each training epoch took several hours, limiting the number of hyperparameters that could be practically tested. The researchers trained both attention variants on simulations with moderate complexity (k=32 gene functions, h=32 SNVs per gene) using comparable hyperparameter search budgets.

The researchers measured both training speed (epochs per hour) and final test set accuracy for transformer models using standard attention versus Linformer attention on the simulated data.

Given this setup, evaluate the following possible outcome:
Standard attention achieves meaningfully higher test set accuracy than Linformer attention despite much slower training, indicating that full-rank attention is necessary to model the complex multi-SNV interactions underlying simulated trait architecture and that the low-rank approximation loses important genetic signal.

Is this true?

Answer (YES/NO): NO